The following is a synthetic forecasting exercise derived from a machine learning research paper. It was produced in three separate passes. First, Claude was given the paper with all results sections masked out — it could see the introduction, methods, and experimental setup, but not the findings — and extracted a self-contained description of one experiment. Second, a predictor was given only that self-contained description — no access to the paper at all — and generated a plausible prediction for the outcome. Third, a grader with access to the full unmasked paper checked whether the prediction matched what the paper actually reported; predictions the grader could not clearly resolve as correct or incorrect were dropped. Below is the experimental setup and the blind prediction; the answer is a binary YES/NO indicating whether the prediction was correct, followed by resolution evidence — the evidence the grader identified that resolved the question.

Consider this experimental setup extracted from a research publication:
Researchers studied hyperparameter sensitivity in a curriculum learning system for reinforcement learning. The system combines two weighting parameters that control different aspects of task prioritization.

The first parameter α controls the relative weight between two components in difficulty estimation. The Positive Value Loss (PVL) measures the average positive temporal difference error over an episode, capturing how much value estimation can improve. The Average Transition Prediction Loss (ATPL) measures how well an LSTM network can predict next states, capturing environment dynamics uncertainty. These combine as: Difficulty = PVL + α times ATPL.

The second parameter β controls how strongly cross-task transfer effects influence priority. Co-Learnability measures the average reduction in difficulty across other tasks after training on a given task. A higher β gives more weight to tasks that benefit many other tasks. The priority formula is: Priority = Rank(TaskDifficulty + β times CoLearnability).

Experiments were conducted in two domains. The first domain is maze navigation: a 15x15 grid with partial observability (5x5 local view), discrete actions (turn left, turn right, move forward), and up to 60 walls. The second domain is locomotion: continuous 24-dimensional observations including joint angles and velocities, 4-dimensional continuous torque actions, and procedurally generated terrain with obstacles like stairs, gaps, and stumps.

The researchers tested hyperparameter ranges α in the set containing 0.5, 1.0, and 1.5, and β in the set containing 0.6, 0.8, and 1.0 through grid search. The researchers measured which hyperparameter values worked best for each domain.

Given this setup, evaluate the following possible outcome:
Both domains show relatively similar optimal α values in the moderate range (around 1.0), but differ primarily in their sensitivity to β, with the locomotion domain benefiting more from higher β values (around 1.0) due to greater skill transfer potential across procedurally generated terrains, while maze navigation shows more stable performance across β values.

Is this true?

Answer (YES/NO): NO